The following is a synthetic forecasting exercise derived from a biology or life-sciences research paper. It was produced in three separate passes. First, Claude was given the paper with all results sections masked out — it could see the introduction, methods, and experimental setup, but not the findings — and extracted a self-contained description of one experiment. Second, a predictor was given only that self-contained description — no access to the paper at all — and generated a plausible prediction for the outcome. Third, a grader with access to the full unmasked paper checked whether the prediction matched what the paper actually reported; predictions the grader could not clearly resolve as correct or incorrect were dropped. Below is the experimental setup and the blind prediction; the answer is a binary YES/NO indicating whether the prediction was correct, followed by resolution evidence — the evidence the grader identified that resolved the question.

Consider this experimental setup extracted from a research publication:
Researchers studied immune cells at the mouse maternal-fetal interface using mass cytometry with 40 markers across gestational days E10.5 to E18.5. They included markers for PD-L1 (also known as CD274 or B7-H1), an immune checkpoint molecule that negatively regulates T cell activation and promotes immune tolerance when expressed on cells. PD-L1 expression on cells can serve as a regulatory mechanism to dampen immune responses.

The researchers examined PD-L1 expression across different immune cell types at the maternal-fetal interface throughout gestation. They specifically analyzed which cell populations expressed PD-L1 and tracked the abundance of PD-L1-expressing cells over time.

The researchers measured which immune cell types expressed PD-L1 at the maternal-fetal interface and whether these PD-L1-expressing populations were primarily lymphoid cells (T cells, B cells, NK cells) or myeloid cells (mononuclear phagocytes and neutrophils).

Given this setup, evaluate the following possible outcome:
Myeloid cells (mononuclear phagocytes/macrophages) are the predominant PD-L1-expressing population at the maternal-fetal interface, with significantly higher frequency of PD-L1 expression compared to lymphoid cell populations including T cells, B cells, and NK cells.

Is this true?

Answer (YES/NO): YES